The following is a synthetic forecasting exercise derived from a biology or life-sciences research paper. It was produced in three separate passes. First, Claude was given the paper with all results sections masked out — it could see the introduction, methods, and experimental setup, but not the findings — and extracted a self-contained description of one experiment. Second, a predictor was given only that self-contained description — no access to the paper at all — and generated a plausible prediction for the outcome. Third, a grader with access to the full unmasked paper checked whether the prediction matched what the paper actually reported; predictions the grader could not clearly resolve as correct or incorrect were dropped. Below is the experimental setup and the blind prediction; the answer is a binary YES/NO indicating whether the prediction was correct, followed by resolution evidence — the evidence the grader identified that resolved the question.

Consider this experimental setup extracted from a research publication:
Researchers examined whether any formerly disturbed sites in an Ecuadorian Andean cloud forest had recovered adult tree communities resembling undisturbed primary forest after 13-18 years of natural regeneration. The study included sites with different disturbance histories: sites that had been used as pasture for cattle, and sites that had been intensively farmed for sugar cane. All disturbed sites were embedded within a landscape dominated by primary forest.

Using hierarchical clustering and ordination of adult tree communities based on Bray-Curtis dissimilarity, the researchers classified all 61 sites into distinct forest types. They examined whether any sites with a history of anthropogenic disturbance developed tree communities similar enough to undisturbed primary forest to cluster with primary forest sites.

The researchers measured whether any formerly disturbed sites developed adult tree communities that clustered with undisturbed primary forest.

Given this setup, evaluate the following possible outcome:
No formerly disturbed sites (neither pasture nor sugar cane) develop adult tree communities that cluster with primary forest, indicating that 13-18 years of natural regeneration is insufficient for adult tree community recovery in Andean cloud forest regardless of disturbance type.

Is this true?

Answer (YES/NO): NO